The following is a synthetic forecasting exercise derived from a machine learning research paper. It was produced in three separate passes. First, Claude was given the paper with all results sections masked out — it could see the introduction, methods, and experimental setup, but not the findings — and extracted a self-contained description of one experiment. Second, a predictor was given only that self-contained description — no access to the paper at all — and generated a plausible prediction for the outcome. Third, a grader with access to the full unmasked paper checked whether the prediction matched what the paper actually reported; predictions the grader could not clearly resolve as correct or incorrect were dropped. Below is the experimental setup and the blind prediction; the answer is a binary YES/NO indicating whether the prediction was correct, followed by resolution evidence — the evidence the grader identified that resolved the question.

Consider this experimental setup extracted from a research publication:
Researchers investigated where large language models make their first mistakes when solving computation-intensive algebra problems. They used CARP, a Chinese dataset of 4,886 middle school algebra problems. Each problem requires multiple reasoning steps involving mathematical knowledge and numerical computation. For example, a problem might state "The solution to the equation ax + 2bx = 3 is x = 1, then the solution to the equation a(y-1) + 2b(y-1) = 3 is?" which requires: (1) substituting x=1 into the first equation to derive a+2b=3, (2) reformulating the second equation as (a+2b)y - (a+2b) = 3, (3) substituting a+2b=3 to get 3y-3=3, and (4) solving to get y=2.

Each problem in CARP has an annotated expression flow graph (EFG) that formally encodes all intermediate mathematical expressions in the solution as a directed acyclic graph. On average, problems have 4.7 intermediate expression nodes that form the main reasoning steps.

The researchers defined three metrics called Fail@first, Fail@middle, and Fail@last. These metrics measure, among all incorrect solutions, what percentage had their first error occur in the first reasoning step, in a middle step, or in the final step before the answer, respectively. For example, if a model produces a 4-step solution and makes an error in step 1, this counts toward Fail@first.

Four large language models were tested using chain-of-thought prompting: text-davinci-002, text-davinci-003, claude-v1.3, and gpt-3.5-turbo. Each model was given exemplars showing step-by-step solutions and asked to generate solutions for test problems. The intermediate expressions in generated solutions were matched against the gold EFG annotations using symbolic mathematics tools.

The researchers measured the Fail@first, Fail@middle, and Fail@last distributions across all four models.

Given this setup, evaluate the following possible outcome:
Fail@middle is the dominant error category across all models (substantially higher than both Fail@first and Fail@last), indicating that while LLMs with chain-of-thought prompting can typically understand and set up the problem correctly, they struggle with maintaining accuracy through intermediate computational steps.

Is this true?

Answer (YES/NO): NO